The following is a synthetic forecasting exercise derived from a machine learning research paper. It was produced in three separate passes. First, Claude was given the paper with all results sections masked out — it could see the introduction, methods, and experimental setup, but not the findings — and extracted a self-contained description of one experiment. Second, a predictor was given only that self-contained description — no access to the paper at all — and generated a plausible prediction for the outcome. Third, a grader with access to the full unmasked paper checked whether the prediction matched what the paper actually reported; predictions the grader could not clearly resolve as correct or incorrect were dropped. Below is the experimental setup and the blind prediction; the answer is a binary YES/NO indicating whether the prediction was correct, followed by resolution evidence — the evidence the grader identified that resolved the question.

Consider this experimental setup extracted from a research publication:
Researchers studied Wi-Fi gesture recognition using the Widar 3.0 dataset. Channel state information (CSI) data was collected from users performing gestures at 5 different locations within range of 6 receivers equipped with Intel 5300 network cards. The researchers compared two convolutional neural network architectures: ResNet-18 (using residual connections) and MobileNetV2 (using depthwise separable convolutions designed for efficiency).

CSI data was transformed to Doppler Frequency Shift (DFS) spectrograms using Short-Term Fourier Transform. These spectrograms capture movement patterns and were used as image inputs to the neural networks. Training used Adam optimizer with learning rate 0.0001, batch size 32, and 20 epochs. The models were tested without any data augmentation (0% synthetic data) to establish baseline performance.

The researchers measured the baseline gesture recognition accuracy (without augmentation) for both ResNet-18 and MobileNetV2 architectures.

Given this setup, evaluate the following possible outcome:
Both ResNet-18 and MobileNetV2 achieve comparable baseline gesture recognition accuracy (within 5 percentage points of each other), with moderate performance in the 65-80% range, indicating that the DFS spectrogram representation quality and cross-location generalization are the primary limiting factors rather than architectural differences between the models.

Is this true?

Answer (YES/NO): NO